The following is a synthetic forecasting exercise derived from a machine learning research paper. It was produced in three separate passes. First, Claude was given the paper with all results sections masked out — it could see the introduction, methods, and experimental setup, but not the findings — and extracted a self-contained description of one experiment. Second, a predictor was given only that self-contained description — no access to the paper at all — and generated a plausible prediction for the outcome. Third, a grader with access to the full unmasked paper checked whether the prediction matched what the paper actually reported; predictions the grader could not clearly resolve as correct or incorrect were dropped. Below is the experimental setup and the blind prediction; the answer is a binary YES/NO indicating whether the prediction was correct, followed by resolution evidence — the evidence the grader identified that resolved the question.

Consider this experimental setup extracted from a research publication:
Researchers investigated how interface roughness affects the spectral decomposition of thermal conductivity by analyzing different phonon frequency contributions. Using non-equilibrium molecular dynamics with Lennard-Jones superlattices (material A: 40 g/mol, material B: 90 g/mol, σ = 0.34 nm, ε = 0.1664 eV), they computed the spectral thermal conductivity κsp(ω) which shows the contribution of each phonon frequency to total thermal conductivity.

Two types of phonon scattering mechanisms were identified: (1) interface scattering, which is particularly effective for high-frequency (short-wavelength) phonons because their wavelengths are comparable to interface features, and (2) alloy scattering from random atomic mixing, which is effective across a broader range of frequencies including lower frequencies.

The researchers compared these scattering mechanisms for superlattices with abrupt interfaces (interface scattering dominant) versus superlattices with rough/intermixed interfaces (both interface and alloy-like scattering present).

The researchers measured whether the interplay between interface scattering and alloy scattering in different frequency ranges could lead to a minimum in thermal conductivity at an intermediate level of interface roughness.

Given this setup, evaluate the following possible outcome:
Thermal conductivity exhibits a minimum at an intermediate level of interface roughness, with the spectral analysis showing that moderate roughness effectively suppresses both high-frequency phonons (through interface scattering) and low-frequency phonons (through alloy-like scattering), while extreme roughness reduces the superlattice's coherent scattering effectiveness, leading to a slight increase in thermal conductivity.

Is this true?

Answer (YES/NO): NO